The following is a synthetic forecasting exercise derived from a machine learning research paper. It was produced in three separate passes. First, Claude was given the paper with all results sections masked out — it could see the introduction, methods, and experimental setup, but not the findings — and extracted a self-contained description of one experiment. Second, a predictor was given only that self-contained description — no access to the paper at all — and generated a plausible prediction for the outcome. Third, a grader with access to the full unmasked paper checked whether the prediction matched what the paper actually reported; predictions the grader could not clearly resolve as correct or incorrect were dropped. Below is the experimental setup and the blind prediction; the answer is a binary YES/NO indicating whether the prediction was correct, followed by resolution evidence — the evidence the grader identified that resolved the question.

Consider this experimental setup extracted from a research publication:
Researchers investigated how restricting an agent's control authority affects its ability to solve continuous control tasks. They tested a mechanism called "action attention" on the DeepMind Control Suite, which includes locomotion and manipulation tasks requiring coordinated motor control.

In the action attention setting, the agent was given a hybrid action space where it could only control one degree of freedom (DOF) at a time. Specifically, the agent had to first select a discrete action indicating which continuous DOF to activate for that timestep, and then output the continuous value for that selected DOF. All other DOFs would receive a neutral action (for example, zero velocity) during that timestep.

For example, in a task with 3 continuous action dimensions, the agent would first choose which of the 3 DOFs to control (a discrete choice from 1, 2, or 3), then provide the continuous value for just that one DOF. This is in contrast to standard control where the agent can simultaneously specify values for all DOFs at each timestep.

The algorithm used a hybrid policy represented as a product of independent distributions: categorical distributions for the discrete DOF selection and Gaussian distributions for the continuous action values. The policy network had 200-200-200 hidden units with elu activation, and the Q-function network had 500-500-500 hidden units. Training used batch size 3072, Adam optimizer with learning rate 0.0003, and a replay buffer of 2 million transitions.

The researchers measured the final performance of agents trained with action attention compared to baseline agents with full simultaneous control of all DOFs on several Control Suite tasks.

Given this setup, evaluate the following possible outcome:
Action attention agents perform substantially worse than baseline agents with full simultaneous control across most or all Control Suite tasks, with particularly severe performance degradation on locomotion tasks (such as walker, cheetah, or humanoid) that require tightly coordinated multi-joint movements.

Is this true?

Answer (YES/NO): YES